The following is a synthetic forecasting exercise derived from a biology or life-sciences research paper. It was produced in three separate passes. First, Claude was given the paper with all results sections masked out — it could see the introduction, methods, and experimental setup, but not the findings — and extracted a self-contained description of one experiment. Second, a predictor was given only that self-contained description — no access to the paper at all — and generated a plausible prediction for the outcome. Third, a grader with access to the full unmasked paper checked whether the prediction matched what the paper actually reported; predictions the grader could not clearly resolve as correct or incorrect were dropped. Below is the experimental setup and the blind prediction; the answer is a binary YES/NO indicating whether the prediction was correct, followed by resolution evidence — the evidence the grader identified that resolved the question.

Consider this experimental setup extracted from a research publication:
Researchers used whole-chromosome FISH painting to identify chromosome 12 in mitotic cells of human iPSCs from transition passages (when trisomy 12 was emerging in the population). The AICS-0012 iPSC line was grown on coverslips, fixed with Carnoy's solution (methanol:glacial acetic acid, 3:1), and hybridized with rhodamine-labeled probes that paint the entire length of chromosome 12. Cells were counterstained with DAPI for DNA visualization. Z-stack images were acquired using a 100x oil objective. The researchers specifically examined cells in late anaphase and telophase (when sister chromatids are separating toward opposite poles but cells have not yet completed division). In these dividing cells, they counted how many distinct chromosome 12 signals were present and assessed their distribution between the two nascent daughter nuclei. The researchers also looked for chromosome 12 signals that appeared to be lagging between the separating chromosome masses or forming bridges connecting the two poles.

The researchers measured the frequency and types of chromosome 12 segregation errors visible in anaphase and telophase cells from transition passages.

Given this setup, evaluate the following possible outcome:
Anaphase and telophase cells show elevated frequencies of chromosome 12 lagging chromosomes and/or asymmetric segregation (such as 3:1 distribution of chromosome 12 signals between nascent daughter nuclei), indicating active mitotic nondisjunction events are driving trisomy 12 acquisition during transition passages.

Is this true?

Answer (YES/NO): YES